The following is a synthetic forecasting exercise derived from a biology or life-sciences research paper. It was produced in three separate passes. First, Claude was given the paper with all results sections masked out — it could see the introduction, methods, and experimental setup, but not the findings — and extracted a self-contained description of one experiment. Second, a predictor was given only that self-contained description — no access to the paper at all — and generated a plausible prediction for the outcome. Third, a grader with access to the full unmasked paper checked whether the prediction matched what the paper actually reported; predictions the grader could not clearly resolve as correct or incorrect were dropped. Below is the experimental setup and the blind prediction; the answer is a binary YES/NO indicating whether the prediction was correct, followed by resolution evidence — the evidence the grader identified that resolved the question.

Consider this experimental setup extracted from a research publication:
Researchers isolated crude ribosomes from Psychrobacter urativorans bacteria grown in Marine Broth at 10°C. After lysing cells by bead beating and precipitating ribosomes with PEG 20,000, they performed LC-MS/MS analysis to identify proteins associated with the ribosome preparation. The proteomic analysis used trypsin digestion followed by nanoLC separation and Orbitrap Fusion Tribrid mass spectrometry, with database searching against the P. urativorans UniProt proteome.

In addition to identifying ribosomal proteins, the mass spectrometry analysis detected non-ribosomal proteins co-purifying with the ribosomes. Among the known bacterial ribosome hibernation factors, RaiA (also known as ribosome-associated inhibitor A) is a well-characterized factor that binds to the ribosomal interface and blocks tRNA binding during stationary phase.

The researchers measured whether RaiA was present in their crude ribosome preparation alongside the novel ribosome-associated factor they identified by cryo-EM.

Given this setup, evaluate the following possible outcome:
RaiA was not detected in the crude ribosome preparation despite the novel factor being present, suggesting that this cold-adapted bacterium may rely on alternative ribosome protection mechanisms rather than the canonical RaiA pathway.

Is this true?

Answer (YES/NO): NO